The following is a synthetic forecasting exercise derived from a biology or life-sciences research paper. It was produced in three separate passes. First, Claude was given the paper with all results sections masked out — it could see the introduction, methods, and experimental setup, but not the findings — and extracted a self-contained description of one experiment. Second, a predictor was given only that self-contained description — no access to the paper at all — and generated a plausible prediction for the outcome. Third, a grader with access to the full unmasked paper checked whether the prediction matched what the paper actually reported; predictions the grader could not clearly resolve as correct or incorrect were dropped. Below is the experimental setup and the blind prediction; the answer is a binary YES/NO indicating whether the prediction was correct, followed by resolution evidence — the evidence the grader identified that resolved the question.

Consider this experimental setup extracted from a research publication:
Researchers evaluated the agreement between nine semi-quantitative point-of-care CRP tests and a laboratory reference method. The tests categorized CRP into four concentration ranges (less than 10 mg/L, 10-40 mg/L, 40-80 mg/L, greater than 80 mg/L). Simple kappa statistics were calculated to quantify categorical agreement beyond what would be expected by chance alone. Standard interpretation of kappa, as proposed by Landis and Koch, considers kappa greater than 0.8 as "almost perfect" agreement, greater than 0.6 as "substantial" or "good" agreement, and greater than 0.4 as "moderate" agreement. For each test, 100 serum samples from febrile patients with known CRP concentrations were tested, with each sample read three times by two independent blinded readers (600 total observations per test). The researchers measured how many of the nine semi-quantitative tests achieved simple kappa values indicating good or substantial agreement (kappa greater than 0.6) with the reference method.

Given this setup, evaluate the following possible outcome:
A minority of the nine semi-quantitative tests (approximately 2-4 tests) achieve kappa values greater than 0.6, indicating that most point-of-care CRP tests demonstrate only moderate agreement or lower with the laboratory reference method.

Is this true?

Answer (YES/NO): YES